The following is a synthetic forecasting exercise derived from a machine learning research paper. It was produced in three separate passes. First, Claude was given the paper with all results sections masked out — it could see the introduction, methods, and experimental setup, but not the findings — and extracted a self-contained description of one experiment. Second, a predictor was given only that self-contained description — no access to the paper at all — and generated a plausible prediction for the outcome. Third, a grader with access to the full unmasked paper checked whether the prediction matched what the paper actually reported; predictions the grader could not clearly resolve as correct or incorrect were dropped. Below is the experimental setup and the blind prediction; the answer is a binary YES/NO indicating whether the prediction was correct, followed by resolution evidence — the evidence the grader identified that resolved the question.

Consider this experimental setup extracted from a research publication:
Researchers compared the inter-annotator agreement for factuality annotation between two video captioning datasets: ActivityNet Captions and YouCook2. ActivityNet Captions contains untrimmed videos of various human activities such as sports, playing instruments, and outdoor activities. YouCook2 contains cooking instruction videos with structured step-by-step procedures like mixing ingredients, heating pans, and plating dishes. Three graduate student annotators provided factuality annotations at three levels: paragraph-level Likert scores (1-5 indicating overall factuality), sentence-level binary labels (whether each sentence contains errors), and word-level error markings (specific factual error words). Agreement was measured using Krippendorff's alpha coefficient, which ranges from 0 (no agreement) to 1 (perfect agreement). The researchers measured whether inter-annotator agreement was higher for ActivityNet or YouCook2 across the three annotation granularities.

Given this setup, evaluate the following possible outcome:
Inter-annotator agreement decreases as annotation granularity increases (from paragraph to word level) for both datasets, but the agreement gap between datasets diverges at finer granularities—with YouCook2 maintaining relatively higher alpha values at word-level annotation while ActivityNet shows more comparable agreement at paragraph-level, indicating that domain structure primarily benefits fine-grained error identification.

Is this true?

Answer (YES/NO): YES